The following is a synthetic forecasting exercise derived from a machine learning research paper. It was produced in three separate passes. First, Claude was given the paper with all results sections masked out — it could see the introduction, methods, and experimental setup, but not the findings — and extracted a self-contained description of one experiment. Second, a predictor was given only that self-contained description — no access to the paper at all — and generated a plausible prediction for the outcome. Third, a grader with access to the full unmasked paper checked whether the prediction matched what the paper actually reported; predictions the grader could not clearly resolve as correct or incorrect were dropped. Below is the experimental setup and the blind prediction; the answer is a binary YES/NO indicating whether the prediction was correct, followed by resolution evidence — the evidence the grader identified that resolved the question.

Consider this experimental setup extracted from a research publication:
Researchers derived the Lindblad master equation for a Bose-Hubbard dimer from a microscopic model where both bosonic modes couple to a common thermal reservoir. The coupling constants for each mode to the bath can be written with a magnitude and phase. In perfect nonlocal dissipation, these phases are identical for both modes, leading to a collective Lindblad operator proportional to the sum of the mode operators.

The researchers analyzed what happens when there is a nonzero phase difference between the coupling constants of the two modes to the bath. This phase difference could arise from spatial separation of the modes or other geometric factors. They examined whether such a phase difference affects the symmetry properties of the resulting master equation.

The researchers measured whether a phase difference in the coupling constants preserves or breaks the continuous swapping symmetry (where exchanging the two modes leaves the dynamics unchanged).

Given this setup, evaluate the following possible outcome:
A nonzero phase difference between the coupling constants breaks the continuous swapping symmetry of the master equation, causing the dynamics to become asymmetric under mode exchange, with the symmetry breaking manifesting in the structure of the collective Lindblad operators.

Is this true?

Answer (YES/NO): YES